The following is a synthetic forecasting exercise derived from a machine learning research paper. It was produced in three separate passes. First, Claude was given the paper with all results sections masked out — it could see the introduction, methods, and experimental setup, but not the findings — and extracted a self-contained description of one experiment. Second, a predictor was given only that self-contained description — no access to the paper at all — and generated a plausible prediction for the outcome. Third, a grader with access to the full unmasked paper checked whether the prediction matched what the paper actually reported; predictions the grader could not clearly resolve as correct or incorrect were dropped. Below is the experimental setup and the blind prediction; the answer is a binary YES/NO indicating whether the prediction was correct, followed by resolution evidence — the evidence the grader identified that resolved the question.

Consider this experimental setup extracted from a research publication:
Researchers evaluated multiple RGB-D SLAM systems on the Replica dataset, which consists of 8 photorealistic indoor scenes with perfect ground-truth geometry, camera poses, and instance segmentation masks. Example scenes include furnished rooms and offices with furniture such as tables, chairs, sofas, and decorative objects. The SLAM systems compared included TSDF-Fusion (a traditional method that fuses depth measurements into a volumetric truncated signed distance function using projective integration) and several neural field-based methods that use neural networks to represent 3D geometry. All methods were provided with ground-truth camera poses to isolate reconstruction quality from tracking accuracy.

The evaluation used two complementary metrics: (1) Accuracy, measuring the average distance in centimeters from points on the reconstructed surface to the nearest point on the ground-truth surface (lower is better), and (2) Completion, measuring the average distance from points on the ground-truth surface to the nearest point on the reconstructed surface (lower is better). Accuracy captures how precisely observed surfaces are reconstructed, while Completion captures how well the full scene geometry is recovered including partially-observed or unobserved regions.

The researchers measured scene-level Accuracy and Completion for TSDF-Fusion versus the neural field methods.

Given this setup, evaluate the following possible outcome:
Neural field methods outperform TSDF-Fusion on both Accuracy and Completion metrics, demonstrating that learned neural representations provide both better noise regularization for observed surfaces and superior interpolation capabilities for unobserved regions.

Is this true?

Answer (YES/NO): NO